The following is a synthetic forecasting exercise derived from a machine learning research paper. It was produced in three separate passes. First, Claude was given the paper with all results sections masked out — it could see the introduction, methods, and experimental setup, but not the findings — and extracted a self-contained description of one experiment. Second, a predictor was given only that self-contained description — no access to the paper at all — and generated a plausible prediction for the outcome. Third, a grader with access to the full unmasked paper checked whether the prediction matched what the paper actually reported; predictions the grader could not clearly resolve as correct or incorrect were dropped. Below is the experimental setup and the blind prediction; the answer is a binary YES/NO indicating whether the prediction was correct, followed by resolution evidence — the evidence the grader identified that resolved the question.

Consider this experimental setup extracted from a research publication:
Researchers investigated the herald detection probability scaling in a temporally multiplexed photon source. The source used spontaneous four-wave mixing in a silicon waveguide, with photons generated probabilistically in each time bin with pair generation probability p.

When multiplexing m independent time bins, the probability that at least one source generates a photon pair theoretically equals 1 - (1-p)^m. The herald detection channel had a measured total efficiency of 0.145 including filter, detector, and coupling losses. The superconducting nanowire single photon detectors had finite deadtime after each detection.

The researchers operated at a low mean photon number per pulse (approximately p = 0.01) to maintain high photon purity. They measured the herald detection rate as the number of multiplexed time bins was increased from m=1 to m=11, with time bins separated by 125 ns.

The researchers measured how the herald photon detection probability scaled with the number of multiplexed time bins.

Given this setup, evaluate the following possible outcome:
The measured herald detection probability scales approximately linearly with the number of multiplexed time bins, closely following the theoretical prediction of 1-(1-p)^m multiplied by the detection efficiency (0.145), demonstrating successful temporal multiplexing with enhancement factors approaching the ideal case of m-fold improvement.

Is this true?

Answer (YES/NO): NO